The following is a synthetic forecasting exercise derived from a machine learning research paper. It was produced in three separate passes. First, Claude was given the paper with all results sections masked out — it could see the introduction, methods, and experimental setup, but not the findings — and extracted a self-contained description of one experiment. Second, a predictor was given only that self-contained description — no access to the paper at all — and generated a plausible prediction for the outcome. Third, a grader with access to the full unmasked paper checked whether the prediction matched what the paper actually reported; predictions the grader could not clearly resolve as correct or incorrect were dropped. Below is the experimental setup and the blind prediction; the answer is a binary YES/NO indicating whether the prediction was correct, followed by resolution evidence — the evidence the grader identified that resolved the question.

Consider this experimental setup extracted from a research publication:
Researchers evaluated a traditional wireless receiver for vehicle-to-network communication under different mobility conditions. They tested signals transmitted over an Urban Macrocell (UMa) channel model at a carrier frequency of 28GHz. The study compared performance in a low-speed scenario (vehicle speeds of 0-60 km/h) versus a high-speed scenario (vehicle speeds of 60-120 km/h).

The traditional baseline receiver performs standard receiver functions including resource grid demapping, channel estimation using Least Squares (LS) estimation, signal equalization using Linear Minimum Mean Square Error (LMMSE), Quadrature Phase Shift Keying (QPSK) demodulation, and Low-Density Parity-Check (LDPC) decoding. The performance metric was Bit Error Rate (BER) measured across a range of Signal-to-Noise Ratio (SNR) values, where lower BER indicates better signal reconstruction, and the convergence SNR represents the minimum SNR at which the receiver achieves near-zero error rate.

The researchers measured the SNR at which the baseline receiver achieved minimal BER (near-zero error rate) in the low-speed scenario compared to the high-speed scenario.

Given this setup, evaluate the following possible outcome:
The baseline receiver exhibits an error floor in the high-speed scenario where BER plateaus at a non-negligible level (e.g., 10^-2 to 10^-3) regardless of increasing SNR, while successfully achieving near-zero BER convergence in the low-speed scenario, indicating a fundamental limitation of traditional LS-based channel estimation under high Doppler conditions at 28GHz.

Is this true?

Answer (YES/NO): NO